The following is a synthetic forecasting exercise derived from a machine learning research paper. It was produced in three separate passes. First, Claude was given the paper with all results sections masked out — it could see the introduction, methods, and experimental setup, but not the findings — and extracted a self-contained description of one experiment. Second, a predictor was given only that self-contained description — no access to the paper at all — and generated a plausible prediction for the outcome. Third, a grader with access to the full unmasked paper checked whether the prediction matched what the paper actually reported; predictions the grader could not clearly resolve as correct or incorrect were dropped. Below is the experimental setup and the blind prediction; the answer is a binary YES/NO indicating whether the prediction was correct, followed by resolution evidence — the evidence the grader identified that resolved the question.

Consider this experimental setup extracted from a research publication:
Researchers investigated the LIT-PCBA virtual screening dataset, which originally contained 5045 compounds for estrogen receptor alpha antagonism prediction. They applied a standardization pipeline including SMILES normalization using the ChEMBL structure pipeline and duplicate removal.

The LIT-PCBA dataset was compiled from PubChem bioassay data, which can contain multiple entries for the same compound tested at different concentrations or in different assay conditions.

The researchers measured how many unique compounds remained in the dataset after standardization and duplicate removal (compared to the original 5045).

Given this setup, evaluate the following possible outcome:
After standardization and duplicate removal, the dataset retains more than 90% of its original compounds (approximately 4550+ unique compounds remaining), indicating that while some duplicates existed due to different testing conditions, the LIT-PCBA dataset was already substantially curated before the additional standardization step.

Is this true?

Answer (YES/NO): NO